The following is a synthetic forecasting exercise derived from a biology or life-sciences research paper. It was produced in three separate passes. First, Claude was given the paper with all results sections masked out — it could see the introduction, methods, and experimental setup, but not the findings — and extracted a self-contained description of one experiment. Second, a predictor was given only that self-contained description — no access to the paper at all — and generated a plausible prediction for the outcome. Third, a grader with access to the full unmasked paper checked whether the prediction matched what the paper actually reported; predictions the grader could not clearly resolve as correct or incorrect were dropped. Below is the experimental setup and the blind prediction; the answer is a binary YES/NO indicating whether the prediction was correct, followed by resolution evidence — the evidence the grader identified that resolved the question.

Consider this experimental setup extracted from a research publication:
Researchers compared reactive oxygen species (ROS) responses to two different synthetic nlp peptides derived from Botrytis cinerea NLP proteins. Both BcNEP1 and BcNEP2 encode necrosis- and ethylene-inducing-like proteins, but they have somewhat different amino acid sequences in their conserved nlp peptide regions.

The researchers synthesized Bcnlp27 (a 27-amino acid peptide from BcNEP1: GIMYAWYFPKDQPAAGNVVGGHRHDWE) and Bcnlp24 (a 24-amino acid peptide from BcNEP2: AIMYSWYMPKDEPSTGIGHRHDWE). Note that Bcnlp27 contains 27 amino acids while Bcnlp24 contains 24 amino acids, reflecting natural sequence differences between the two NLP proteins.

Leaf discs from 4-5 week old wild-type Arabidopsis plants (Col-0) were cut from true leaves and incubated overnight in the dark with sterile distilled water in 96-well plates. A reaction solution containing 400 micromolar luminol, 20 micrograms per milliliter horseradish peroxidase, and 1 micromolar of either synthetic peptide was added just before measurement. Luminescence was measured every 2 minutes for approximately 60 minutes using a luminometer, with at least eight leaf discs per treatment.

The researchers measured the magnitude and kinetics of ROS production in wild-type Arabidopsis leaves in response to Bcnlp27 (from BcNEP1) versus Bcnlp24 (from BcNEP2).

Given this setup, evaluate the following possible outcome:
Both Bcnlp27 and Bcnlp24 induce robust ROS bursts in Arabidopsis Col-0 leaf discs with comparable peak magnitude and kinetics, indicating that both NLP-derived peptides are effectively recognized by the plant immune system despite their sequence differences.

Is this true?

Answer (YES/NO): YES